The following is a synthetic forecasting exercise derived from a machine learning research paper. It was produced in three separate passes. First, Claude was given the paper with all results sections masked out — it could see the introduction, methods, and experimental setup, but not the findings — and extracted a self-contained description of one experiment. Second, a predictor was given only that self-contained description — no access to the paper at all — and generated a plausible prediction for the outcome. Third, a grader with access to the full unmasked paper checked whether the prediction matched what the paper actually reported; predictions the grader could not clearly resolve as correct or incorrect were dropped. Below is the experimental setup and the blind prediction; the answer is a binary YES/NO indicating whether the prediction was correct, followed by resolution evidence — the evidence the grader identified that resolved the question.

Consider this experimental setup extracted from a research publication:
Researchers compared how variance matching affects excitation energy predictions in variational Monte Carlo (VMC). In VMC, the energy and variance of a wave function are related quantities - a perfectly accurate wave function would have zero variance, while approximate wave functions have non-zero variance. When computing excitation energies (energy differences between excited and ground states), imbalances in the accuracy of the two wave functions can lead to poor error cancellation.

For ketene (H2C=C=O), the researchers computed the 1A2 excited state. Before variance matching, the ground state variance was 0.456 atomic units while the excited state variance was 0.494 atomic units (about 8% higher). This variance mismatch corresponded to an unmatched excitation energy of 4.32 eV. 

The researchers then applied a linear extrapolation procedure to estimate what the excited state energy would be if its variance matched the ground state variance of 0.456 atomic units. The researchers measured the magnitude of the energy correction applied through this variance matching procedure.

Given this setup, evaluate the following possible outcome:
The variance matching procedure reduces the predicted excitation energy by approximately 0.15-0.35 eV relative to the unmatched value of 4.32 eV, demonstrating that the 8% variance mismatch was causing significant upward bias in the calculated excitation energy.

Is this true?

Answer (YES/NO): NO